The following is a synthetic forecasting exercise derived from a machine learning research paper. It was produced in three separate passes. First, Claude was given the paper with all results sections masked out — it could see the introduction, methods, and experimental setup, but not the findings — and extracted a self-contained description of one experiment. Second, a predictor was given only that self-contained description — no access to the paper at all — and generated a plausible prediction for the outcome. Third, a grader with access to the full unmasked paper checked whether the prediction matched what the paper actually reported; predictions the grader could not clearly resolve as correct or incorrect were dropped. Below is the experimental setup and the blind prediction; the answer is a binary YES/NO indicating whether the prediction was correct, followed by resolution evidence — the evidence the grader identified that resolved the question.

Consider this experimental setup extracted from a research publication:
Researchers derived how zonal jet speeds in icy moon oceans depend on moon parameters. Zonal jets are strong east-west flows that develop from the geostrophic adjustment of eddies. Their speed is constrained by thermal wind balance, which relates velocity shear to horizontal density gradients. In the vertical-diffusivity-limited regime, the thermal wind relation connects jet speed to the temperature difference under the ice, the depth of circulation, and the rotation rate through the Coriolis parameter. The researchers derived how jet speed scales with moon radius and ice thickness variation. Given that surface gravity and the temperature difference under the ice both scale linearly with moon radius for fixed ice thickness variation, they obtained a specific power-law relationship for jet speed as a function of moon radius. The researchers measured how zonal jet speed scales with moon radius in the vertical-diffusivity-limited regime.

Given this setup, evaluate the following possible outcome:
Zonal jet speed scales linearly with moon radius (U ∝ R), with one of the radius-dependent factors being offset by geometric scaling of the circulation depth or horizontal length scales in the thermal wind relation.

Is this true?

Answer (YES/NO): YES